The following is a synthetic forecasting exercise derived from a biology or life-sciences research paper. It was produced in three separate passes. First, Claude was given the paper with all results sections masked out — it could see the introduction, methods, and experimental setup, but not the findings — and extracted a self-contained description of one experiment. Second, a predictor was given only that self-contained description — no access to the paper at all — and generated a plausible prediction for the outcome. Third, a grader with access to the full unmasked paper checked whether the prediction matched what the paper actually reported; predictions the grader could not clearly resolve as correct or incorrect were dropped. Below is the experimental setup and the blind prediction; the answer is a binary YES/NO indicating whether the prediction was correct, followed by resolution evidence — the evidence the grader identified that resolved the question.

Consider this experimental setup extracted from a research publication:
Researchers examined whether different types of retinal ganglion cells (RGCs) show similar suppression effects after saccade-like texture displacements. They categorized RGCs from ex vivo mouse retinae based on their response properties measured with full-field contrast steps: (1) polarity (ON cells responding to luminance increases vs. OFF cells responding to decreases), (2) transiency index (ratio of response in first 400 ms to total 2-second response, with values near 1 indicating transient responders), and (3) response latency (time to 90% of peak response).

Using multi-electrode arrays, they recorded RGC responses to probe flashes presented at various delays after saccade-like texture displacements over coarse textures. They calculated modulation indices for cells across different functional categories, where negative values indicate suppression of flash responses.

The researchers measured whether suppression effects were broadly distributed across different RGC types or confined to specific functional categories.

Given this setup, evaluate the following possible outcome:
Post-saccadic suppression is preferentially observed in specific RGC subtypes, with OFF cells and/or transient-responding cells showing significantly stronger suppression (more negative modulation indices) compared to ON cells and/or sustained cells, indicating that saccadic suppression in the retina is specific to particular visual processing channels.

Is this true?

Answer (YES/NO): NO